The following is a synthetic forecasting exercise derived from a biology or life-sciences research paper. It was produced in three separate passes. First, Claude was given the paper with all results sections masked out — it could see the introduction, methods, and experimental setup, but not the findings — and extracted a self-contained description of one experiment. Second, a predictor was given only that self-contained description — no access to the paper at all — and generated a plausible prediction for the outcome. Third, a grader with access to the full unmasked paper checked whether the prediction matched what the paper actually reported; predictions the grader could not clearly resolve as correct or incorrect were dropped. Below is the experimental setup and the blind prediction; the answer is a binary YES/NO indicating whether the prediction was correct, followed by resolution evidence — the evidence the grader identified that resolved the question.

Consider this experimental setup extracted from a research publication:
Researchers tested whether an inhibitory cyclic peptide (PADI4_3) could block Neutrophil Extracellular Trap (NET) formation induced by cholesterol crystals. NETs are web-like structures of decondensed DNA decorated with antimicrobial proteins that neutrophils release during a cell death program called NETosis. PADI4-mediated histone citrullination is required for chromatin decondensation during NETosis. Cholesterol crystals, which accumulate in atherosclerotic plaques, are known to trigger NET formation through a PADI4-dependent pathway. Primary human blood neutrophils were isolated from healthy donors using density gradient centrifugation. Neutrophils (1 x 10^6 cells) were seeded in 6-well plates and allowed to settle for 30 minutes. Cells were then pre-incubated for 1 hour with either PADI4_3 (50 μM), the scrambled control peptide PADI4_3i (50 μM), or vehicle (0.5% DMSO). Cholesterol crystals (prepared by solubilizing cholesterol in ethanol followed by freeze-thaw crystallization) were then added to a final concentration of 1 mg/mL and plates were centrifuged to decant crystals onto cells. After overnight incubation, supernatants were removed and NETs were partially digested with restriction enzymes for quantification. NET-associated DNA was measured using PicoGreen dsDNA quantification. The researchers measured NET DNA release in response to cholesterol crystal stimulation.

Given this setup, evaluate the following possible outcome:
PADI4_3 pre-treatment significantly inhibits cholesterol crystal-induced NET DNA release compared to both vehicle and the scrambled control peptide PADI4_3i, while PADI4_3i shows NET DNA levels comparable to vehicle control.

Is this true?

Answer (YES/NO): NO